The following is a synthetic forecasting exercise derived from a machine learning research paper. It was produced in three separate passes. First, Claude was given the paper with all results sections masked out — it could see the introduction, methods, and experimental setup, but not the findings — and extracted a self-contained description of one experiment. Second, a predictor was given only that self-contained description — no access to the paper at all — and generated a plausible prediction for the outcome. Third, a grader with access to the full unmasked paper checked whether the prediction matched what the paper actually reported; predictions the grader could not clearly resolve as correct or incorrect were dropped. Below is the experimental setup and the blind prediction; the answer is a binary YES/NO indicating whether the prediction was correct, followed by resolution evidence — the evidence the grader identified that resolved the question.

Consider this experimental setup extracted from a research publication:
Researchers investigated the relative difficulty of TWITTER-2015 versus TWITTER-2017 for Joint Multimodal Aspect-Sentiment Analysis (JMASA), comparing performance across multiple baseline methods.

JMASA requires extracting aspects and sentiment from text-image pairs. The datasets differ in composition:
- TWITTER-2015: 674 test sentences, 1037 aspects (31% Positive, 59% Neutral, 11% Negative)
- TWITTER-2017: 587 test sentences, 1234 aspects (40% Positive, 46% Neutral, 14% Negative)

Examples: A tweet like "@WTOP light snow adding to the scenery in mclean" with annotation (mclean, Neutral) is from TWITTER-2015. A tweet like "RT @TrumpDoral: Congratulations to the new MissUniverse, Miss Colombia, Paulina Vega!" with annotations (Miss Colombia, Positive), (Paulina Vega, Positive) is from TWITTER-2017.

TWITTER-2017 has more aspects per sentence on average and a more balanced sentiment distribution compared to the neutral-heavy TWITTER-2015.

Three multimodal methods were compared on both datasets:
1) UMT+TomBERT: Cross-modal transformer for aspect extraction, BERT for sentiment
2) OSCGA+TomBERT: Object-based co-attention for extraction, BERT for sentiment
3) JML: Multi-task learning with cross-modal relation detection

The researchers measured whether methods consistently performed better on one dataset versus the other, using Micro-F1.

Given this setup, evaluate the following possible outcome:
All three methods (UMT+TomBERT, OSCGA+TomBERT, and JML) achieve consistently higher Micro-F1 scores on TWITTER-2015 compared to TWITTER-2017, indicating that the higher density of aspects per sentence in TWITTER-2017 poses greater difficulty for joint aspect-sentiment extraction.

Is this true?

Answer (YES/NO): NO